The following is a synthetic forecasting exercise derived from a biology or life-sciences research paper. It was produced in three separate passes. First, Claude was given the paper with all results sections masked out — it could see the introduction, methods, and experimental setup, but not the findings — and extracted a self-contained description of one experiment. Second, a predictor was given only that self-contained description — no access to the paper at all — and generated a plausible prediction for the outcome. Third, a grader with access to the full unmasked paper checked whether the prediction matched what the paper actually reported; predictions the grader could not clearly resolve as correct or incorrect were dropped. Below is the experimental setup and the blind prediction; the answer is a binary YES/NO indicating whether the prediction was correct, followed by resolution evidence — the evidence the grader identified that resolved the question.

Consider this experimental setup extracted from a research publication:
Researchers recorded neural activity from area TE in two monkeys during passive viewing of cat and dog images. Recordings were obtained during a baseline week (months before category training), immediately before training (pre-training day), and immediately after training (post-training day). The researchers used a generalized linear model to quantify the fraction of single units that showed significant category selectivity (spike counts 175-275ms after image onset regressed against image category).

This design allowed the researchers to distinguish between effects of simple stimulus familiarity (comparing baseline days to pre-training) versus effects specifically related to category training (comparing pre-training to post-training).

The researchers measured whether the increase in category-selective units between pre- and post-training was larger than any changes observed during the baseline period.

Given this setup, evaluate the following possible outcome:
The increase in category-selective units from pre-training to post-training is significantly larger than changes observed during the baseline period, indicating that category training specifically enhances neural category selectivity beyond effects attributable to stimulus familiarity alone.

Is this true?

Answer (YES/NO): YES